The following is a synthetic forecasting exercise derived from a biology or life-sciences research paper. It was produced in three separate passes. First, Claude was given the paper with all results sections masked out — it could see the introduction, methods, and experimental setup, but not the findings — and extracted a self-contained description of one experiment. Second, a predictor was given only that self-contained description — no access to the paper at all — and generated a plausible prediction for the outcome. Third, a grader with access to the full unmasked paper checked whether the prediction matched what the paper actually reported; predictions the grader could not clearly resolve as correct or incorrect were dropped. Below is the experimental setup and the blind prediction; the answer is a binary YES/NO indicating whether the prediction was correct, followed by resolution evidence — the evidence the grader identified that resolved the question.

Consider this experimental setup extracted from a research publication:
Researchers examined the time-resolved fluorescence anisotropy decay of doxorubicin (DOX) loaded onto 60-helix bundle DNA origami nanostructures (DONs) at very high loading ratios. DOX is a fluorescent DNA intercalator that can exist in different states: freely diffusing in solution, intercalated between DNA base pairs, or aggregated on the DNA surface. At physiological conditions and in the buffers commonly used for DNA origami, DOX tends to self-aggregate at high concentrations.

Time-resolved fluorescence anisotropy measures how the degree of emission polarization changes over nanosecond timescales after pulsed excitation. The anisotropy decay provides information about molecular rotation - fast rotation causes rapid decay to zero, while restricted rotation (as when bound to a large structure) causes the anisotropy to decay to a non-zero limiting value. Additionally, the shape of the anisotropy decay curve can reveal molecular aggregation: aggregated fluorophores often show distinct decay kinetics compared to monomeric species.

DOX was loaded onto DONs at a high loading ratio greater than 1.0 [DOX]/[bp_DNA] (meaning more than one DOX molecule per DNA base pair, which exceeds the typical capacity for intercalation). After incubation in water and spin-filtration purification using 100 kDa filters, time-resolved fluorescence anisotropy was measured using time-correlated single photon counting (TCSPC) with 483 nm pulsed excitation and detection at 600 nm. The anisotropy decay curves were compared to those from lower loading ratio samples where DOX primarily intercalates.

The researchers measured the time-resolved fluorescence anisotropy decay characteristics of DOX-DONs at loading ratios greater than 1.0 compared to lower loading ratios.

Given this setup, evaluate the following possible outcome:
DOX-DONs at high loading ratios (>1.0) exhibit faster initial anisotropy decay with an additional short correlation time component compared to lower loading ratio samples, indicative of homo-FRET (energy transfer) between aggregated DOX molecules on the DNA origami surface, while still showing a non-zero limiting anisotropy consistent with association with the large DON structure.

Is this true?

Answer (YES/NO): NO